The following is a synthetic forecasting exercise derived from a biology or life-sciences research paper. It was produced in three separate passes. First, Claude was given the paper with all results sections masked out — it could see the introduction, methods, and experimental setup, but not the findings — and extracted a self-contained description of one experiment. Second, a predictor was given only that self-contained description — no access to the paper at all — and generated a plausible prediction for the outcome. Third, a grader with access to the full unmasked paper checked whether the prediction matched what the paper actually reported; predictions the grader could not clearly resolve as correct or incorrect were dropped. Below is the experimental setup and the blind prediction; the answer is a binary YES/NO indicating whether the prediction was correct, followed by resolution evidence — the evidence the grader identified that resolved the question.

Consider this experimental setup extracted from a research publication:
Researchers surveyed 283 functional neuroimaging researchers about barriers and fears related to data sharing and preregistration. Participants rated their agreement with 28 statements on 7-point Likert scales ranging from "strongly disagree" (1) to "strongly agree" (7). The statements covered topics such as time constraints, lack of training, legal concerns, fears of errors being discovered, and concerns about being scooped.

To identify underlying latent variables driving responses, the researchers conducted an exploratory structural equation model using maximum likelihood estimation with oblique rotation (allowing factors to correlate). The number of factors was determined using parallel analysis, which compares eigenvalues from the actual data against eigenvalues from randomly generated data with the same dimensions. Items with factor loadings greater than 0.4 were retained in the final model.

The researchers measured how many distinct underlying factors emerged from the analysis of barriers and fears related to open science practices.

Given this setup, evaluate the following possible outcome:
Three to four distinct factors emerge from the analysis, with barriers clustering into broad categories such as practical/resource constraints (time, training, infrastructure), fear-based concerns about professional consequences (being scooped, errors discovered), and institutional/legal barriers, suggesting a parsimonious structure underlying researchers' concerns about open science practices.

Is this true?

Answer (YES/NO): NO